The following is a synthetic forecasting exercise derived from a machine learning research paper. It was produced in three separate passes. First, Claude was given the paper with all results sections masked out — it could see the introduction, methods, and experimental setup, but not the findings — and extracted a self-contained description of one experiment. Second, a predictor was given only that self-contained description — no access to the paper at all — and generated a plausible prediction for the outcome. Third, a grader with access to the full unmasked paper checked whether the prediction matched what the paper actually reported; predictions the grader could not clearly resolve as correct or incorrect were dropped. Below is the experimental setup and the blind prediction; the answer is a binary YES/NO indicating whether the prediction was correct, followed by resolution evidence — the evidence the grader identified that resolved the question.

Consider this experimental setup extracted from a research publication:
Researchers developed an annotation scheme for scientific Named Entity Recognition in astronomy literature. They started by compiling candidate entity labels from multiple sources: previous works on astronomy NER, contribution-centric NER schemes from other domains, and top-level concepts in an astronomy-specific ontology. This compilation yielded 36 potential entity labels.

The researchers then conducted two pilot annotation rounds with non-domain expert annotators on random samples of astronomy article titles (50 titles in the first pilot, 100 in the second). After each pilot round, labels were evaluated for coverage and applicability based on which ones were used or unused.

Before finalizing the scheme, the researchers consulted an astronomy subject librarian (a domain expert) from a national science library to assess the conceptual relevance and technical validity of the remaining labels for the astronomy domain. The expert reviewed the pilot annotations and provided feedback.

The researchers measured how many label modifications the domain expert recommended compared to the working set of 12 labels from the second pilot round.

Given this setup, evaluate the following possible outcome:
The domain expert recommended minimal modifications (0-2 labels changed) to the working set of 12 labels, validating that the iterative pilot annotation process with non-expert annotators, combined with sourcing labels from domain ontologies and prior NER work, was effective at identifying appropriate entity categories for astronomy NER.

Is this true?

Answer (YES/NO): NO